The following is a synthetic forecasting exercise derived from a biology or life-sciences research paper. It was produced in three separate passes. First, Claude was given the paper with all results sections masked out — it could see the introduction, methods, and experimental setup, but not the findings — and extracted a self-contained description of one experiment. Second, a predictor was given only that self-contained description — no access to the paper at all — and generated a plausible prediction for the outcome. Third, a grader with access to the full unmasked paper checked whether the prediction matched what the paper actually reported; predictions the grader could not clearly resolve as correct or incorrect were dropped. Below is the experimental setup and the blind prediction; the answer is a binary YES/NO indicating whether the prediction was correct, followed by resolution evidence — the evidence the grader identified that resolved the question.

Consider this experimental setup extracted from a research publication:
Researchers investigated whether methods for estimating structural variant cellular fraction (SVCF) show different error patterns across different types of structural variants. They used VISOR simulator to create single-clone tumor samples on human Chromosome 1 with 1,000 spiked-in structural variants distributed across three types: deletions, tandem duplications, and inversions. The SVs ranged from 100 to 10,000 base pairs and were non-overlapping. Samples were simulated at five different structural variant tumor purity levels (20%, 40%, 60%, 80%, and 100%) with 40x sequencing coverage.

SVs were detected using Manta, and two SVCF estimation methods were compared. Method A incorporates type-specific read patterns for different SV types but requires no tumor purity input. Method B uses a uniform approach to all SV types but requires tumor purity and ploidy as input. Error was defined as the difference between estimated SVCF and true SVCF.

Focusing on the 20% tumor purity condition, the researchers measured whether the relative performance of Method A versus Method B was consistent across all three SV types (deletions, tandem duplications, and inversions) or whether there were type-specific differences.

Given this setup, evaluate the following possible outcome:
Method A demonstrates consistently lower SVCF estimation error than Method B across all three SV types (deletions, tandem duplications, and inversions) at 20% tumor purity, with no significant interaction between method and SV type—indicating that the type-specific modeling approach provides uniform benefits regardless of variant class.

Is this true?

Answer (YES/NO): NO